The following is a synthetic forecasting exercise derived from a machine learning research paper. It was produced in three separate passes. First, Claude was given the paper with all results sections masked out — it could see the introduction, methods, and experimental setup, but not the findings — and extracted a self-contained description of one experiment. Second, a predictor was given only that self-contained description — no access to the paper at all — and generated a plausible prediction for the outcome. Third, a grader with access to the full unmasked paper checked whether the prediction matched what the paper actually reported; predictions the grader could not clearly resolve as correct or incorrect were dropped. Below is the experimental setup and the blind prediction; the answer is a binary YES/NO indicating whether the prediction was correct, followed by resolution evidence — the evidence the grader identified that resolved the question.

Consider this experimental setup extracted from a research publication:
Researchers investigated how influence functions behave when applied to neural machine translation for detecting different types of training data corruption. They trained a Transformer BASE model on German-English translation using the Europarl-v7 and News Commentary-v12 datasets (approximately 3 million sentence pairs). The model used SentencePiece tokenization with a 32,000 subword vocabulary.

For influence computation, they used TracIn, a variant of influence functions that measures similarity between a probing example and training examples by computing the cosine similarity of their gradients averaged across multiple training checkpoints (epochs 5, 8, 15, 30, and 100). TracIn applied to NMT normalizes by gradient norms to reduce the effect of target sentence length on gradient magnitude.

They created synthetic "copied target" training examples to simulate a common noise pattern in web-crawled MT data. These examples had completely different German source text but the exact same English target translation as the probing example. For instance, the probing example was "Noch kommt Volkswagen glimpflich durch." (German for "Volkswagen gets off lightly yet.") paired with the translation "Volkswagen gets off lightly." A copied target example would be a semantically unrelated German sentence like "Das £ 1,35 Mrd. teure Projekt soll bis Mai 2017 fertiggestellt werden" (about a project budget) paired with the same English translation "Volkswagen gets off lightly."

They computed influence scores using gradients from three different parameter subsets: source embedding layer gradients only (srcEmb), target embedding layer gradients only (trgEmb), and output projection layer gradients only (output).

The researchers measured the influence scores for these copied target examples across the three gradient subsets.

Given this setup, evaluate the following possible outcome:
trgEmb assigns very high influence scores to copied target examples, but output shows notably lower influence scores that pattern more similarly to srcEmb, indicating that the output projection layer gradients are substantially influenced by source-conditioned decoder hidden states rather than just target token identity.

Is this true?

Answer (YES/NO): NO